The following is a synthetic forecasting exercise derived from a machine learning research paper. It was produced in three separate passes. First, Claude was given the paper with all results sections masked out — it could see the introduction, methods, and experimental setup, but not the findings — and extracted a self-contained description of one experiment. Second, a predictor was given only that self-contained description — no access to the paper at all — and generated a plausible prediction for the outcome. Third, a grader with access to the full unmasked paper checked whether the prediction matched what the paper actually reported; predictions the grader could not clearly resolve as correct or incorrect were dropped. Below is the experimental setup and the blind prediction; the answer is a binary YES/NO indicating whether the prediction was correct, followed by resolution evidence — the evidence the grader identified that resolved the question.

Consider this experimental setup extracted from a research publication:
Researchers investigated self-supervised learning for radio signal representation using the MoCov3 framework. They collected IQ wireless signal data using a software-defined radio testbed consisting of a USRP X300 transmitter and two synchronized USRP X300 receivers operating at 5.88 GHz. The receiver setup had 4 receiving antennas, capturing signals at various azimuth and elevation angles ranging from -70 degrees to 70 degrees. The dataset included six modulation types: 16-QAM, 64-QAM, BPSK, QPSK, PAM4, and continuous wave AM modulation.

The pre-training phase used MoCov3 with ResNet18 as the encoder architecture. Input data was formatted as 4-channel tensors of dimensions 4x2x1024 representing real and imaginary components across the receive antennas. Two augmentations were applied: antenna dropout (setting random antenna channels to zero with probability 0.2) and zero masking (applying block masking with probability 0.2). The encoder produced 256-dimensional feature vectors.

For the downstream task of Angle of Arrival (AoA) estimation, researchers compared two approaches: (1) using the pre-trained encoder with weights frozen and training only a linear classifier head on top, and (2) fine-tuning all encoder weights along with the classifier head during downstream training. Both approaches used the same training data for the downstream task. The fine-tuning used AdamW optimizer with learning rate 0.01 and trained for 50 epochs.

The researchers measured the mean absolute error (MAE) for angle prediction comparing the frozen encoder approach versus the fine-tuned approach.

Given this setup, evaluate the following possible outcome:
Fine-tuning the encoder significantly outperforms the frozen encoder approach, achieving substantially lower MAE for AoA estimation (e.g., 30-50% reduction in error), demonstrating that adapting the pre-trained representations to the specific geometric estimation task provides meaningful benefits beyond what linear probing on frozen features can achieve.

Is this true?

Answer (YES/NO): YES